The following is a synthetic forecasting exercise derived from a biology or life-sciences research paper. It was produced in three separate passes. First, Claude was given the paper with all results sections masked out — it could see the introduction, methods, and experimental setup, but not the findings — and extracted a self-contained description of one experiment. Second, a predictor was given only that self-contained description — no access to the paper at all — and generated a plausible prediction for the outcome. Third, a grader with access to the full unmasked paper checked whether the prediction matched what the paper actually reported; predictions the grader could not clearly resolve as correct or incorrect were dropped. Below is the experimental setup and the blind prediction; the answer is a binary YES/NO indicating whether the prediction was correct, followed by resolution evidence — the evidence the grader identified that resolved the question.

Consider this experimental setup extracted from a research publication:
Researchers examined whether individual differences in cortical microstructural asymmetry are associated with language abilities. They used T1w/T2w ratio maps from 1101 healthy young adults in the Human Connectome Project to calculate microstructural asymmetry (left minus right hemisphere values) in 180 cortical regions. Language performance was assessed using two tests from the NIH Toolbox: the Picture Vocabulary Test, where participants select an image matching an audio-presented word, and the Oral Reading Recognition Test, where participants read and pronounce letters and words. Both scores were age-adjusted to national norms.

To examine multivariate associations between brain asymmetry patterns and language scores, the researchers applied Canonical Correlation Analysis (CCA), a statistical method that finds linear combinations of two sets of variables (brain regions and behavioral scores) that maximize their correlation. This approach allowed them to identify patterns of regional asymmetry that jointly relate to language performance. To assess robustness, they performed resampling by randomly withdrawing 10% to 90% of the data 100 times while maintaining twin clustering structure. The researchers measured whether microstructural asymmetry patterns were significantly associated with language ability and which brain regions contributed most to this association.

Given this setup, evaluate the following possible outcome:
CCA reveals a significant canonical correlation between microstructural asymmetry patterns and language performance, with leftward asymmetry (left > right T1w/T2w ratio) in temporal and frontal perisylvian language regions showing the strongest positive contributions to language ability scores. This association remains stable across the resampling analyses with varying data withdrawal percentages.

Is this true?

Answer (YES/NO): NO